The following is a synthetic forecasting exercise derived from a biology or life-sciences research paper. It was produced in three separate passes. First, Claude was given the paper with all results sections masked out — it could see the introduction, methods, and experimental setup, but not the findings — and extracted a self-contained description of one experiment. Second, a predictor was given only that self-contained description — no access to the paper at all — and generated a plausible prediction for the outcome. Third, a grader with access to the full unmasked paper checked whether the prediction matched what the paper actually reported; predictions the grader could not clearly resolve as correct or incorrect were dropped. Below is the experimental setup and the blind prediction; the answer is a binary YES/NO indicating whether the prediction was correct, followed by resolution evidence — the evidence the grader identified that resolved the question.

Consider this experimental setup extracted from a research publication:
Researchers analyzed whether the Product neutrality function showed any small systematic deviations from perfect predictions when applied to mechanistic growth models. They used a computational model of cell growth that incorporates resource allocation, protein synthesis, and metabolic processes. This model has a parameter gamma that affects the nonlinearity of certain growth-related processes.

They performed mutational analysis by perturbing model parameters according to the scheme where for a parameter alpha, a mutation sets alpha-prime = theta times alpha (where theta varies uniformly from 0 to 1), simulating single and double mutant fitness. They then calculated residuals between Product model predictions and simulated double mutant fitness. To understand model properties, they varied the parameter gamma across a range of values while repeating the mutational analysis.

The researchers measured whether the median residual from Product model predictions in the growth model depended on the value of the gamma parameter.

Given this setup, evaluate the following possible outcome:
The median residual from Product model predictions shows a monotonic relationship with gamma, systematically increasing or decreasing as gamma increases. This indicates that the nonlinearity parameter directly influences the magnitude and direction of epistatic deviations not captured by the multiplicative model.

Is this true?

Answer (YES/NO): YES